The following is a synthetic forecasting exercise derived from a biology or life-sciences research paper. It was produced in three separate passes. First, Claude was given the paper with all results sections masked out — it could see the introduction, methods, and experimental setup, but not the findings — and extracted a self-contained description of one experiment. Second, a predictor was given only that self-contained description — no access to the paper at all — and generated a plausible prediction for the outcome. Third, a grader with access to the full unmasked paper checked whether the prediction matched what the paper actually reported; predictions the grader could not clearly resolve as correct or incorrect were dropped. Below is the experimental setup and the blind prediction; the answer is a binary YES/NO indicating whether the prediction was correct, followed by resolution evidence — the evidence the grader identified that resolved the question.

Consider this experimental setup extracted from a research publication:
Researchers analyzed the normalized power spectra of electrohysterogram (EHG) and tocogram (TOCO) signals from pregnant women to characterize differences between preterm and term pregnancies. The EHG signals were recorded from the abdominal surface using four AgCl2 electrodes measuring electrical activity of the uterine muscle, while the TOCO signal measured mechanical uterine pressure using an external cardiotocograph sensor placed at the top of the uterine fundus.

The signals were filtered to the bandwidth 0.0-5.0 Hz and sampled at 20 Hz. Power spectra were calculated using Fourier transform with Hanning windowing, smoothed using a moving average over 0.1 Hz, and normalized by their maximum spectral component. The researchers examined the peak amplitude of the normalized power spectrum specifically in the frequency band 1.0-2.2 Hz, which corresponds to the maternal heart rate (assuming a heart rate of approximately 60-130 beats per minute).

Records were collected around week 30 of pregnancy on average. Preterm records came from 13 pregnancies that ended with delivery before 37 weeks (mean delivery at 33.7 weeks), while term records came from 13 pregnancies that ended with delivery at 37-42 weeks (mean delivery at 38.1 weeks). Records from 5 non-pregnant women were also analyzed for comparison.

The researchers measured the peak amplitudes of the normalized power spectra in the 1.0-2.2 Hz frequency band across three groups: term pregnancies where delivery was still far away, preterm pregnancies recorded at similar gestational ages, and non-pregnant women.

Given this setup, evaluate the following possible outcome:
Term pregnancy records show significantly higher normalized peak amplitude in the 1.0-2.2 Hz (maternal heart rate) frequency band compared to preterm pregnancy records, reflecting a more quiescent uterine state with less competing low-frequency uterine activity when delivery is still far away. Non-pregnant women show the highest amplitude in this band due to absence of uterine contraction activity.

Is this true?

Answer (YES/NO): NO